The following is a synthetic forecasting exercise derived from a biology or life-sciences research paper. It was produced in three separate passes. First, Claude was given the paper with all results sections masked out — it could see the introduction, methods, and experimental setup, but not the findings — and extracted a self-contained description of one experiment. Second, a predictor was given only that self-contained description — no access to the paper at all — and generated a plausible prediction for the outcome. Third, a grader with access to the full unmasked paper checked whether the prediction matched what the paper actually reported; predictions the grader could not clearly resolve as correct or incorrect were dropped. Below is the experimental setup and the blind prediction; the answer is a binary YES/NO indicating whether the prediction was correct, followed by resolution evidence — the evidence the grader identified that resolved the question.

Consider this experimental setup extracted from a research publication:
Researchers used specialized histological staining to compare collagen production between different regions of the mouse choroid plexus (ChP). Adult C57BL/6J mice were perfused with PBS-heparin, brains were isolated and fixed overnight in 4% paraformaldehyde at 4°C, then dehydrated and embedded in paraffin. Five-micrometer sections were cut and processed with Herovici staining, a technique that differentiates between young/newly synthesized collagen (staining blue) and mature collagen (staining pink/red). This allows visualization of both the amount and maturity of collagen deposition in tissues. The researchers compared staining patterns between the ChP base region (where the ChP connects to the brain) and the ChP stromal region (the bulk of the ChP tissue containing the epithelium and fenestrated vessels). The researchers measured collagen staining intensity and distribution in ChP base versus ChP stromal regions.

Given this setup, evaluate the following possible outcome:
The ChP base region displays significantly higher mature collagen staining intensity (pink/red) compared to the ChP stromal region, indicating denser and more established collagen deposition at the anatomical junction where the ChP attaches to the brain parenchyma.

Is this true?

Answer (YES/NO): NO